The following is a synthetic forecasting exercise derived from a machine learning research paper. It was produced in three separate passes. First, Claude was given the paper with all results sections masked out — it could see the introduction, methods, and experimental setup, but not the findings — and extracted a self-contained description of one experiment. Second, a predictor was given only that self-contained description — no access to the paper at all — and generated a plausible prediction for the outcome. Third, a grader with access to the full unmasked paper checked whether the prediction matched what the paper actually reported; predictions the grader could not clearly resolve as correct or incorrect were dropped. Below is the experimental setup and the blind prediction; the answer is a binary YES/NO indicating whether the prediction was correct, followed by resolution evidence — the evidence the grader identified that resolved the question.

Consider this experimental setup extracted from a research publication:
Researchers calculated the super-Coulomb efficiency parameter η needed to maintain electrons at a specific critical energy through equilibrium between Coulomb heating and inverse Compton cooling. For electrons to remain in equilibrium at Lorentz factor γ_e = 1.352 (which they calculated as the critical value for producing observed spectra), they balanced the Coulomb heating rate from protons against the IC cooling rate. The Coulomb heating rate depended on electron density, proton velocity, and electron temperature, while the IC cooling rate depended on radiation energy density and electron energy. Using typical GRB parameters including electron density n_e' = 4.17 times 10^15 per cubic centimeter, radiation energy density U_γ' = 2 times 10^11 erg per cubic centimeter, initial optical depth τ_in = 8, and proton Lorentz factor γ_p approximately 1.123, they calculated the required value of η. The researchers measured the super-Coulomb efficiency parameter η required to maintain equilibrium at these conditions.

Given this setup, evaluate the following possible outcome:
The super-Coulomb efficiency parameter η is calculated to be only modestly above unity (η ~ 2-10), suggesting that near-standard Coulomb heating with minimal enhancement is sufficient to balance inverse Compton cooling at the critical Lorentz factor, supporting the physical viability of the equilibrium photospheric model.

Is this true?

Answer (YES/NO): YES